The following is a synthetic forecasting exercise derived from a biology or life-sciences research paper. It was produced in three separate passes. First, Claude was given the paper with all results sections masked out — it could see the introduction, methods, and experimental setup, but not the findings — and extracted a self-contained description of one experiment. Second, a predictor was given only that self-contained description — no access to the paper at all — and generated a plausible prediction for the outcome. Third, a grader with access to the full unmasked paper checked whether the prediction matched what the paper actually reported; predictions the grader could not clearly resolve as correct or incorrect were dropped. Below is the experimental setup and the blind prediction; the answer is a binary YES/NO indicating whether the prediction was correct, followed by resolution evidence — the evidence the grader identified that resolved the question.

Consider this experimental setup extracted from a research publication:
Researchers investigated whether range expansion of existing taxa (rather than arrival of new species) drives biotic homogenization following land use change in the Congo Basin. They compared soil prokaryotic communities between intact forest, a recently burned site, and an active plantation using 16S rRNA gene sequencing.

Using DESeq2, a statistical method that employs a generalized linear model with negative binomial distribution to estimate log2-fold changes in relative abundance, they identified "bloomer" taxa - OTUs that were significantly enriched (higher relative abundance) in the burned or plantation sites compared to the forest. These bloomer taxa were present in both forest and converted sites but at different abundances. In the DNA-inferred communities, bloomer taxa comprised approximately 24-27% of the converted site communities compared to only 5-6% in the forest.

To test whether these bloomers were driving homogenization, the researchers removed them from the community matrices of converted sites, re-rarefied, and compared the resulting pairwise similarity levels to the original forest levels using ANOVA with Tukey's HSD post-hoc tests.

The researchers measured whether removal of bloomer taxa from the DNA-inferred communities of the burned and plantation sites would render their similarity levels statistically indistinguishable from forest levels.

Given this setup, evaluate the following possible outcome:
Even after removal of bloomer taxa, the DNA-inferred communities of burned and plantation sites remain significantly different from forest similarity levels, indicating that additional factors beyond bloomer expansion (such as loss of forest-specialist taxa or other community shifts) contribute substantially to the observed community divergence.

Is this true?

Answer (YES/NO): NO